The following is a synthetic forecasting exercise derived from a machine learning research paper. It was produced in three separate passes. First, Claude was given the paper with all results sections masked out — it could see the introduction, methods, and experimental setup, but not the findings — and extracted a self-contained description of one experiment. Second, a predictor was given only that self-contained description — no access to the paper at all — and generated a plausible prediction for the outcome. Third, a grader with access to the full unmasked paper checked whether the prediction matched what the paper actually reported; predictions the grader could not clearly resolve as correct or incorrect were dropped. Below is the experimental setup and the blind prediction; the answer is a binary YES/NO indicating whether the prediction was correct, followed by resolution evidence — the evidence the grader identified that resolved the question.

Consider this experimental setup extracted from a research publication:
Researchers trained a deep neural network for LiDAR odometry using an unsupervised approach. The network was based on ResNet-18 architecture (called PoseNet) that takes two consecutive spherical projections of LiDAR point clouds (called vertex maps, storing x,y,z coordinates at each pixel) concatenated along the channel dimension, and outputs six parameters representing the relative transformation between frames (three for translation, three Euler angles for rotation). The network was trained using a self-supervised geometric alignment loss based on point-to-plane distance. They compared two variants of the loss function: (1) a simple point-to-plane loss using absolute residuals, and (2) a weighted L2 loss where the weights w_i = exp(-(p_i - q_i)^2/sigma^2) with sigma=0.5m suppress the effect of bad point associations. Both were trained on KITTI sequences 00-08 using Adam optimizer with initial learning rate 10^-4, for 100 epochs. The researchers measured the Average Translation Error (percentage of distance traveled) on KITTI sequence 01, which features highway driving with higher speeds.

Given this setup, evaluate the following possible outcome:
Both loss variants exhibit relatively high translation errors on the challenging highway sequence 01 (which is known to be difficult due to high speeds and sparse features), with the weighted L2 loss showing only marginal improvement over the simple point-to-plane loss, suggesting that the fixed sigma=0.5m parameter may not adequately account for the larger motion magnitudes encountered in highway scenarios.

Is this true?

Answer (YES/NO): NO